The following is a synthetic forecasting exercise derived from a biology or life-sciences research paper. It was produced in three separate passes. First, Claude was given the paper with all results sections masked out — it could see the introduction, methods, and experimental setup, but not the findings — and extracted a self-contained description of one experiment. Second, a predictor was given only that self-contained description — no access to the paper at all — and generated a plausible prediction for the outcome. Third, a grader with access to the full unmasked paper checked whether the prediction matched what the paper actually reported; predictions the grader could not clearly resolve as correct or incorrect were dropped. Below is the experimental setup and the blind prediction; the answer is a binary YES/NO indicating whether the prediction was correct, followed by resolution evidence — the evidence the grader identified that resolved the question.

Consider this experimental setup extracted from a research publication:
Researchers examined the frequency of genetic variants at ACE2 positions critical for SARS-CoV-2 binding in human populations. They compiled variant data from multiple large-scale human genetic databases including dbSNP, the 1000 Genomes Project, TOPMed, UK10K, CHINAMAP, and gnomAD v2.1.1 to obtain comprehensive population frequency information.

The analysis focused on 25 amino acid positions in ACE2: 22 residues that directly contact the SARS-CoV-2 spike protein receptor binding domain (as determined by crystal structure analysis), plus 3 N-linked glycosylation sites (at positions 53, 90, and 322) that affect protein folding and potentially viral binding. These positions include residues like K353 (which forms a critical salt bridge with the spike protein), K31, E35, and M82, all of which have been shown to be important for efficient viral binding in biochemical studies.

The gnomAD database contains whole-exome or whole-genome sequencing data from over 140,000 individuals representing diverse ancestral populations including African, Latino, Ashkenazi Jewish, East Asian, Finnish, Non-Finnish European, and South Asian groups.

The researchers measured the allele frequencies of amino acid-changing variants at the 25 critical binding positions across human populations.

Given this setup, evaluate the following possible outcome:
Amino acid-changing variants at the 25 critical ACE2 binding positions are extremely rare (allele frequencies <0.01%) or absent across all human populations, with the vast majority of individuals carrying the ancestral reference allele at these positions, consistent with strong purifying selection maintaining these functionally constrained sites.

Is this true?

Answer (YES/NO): NO